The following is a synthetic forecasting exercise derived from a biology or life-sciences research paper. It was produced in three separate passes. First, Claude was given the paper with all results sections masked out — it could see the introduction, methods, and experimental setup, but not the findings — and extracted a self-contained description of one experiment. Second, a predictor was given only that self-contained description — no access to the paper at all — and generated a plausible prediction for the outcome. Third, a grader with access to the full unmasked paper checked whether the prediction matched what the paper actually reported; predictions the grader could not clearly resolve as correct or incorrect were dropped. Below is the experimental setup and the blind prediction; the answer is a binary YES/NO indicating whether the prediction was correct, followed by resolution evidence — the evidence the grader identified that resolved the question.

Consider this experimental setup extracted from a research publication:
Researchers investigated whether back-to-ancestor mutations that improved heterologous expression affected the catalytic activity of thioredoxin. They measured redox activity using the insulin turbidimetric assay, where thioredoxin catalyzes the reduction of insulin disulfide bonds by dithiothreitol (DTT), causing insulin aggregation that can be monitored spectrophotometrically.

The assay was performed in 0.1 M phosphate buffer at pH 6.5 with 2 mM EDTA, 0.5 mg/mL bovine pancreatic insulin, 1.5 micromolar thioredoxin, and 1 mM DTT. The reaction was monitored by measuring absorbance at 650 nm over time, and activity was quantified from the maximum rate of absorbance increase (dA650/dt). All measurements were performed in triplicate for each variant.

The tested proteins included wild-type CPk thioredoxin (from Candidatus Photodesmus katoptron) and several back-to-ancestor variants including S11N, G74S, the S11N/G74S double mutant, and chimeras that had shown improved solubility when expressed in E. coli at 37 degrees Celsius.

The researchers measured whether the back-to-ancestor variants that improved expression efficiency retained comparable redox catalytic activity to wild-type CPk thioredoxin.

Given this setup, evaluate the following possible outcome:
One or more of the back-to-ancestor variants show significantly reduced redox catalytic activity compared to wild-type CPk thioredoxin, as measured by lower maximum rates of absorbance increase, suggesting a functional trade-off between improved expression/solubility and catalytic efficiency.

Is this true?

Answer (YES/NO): NO